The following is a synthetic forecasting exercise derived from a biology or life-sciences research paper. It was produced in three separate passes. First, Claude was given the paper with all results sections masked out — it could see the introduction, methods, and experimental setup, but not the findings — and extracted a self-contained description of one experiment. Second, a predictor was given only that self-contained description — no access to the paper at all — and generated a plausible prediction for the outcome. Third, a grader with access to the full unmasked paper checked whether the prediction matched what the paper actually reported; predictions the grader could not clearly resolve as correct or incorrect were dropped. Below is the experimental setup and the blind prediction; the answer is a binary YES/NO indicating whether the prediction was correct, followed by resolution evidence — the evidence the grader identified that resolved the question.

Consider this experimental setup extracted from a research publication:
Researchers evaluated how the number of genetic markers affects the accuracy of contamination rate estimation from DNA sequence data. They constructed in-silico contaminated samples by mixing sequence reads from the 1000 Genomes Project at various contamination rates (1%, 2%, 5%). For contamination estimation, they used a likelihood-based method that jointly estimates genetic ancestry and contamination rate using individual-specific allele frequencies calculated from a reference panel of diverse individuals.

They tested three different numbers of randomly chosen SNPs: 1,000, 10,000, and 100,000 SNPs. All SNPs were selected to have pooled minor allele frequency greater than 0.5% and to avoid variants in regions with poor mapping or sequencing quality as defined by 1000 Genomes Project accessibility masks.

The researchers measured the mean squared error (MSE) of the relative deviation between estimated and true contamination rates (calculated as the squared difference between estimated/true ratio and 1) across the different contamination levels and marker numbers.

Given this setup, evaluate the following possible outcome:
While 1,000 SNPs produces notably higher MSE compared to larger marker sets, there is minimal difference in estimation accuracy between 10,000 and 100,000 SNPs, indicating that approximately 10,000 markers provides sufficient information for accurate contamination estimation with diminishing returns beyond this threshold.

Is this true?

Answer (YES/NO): NO